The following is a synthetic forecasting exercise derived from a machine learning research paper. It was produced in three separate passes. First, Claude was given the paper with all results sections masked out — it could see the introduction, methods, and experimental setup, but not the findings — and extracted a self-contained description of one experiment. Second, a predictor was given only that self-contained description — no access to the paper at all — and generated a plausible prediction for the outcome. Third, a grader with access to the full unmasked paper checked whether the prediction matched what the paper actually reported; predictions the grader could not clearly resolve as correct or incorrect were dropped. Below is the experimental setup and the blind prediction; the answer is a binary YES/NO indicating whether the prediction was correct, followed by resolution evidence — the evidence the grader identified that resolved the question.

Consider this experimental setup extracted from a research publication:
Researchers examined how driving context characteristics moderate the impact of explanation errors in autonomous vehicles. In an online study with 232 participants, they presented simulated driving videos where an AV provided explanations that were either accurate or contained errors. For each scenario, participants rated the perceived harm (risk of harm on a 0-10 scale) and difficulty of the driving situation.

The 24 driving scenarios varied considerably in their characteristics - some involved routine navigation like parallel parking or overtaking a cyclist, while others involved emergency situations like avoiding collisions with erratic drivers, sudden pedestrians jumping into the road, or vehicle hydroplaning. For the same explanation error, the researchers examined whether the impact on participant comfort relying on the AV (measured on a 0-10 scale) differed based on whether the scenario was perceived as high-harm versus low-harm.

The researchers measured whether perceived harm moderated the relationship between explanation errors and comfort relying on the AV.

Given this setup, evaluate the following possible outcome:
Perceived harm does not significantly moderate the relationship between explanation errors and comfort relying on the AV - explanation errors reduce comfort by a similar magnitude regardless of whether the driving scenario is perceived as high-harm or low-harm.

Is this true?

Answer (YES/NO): NO